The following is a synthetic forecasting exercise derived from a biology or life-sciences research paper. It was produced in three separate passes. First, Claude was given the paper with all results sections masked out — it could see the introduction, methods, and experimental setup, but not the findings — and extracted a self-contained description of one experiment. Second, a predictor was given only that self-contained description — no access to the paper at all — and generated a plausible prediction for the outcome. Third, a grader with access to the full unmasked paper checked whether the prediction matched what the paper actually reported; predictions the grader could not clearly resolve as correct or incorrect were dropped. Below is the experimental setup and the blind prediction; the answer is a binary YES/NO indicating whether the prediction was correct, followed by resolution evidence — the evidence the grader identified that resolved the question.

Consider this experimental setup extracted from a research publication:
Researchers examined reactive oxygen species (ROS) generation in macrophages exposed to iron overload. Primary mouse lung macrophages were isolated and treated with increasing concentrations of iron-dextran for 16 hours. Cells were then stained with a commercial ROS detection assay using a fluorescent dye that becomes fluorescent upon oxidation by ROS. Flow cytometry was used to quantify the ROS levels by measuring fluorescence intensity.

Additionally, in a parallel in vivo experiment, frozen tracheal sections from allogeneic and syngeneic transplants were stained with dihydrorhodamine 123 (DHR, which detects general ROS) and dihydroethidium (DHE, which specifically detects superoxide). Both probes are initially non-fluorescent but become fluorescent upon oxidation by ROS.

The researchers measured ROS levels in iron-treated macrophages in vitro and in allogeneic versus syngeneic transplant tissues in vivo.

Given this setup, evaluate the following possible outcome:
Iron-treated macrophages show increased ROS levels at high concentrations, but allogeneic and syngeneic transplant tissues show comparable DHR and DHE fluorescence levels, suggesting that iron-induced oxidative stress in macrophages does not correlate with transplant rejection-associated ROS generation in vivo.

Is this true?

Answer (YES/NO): NO